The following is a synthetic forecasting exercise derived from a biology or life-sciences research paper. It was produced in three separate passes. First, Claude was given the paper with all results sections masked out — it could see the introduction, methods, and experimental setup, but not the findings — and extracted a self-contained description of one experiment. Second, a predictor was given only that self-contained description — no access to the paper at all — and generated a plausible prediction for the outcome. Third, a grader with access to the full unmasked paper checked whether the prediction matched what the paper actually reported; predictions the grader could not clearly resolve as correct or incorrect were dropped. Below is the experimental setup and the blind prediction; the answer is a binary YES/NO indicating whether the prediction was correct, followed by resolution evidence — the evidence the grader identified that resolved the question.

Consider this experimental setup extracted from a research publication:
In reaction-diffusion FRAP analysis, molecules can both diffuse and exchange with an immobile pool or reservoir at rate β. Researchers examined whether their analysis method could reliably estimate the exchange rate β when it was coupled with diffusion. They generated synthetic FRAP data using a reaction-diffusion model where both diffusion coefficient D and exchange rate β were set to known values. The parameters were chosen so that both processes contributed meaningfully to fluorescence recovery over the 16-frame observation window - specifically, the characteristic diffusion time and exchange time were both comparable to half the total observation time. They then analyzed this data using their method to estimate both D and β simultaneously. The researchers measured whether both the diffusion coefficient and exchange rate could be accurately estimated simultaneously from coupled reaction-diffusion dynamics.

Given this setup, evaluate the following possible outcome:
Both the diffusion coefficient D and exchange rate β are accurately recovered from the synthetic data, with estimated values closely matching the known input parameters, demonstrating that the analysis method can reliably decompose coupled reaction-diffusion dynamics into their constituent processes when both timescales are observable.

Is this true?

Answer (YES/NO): YES